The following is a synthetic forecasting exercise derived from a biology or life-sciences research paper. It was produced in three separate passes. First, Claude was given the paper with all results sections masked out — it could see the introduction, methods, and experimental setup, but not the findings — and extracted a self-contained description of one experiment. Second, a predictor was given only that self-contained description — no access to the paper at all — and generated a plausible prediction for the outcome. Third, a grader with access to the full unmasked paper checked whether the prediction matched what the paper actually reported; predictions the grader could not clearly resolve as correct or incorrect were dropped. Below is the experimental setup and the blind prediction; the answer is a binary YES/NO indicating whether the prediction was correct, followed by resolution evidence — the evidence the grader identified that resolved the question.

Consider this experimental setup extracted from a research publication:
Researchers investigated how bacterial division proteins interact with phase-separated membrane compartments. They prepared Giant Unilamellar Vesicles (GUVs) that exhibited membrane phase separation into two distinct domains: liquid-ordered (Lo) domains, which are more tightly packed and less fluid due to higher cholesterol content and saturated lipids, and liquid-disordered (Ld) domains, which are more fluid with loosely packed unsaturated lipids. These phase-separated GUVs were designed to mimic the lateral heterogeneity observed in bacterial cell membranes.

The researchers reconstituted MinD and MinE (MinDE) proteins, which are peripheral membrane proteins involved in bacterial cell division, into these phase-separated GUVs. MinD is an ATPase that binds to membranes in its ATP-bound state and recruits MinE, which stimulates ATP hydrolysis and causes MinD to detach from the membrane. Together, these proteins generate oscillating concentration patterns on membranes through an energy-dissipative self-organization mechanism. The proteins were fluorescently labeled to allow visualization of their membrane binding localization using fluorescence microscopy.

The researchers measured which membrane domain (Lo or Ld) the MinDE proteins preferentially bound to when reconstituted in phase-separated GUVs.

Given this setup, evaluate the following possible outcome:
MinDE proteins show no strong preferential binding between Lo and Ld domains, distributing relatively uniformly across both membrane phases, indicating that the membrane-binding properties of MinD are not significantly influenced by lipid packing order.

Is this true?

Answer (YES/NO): NO